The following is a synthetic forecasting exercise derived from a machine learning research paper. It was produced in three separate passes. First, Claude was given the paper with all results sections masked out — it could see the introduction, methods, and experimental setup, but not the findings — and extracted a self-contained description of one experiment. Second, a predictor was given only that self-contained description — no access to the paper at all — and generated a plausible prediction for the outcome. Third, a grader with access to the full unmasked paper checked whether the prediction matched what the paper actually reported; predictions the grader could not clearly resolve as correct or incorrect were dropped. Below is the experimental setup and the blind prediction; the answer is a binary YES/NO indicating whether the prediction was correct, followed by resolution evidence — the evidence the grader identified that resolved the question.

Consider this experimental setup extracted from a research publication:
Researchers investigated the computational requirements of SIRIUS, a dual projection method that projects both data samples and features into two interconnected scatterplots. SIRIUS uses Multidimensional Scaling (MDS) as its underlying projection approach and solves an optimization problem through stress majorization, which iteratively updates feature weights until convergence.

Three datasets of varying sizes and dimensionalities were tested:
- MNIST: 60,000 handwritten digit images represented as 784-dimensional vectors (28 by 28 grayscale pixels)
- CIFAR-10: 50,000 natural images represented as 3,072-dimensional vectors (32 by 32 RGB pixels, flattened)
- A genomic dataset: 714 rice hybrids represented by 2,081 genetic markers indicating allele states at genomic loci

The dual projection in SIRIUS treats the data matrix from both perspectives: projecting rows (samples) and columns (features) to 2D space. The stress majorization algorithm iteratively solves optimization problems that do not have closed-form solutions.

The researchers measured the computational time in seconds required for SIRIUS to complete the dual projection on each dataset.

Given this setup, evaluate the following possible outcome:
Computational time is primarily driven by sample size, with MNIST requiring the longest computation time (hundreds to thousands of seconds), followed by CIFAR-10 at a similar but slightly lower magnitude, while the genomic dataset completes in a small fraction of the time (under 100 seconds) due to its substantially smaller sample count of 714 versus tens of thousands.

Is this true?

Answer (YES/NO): NO